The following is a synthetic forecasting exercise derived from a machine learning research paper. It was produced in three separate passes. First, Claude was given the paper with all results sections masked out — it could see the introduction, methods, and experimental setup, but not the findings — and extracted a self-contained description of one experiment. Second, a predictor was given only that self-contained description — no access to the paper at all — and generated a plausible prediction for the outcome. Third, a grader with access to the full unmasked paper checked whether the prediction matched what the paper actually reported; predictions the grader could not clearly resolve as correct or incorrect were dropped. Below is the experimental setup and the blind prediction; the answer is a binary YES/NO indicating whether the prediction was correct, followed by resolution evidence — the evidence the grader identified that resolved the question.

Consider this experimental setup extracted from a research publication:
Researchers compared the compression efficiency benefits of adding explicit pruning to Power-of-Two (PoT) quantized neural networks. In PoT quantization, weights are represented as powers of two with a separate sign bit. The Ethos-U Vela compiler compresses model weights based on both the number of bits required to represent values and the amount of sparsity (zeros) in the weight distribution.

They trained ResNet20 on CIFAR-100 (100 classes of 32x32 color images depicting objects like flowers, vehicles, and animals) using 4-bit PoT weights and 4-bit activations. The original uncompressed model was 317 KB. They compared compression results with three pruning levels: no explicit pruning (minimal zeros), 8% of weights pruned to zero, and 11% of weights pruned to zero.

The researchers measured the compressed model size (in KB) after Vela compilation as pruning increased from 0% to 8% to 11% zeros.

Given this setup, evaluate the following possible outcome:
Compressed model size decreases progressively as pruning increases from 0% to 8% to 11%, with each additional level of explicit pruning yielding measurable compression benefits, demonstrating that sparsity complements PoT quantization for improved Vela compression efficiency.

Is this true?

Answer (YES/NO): NO